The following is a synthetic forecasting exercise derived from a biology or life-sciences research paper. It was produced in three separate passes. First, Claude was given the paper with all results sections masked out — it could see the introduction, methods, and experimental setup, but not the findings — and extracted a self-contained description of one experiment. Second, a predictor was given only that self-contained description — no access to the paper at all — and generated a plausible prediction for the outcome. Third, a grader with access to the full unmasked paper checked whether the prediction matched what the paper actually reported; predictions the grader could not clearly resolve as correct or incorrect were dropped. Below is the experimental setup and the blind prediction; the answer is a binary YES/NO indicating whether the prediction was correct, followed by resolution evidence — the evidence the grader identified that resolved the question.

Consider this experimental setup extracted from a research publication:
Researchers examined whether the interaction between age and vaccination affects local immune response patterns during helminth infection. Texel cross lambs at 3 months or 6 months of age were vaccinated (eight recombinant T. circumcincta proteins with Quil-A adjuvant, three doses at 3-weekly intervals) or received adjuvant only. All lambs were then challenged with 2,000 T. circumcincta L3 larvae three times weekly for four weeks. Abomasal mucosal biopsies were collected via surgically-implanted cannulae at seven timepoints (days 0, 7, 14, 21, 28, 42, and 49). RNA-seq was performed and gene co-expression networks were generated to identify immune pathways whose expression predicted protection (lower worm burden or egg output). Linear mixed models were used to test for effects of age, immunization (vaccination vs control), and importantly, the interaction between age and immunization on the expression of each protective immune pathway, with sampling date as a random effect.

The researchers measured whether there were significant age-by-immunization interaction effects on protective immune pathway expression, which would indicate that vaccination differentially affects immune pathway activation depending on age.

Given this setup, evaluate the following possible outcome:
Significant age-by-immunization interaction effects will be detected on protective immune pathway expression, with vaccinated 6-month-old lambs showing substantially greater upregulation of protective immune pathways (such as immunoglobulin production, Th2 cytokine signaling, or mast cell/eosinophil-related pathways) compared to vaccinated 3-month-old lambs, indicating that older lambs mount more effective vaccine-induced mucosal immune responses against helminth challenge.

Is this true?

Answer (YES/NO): YES